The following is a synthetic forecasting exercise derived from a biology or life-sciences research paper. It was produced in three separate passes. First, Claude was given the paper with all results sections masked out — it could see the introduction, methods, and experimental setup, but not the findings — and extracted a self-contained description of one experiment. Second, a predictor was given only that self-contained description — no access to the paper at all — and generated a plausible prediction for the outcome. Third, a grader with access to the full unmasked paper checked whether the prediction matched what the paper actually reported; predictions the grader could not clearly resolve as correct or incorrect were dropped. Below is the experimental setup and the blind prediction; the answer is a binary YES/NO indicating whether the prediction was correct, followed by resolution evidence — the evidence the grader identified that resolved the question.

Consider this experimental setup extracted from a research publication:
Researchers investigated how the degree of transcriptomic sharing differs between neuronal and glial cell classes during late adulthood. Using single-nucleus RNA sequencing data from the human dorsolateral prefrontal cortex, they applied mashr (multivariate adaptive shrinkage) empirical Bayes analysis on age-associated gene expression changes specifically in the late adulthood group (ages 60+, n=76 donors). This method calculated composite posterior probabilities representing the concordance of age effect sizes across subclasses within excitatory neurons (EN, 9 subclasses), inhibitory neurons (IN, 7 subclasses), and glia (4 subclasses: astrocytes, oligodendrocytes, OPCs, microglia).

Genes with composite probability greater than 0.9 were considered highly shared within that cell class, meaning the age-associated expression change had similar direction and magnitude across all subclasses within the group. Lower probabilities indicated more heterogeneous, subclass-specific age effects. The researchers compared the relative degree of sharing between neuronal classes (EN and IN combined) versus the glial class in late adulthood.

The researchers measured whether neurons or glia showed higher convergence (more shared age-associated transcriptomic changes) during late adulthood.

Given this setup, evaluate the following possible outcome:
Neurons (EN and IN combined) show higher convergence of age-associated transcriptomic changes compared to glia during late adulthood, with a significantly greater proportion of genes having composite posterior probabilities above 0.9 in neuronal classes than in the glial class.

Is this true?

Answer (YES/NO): YES